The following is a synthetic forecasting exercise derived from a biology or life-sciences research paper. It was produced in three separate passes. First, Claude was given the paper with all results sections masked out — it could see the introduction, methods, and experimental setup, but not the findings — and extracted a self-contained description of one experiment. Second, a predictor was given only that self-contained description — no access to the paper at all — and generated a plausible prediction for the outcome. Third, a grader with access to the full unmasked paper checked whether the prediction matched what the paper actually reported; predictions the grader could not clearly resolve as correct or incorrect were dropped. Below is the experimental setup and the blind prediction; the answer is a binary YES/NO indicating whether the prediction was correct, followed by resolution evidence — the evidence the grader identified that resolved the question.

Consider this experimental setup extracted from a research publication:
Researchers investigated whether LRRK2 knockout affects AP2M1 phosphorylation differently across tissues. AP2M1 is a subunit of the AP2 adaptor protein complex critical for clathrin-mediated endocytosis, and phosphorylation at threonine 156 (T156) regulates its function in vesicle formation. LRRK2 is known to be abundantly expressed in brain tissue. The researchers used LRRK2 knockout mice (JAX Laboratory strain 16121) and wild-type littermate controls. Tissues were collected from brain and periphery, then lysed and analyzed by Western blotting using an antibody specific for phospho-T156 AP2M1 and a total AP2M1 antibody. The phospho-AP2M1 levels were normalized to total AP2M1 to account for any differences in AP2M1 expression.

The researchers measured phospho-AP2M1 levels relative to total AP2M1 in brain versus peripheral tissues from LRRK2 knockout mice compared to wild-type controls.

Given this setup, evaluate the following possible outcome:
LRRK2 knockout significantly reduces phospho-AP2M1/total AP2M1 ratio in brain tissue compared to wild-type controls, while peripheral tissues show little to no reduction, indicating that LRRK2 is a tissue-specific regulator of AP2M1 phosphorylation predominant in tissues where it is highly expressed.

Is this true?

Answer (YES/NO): YES